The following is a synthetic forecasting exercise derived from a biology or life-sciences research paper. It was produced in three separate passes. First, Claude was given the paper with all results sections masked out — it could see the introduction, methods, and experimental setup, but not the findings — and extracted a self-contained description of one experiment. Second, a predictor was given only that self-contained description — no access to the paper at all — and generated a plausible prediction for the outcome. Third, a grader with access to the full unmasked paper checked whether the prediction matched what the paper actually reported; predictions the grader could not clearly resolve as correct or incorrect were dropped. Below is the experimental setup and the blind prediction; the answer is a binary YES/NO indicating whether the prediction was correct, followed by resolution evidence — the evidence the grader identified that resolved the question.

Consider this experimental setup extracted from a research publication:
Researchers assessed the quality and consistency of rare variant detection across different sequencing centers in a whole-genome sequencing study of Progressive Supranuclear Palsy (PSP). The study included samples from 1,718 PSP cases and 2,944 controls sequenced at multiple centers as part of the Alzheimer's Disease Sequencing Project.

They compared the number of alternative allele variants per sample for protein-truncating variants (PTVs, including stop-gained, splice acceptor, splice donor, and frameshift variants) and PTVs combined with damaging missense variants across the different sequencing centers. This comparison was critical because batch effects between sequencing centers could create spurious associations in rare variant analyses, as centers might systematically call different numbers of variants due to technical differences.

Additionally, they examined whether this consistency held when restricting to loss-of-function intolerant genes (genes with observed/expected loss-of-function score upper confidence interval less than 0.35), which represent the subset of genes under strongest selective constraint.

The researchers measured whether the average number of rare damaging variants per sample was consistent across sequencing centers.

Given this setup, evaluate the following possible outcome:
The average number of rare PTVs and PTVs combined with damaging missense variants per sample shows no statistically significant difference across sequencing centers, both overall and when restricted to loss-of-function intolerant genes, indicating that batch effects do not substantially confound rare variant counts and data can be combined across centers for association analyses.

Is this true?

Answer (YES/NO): YES